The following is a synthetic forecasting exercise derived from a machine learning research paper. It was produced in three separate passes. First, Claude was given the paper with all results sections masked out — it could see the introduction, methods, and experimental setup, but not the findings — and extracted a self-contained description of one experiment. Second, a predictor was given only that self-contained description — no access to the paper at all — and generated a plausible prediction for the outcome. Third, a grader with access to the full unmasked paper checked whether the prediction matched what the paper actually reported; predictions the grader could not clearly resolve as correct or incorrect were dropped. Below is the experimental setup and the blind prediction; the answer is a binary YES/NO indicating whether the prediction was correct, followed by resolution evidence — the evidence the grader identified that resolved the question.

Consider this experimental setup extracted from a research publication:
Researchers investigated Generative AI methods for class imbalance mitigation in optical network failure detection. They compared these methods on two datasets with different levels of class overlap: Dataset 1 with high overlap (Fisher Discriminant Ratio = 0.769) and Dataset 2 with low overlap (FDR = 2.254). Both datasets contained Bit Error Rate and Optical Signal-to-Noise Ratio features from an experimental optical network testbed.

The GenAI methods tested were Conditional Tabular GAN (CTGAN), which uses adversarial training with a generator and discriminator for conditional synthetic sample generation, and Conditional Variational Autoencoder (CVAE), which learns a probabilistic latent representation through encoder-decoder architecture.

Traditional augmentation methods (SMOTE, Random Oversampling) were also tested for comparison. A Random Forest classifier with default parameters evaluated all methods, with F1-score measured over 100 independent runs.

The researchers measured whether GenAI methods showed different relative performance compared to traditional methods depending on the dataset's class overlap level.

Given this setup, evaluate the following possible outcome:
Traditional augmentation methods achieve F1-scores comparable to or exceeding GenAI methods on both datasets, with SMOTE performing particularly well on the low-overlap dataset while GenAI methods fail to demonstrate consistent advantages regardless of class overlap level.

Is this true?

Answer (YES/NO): NO